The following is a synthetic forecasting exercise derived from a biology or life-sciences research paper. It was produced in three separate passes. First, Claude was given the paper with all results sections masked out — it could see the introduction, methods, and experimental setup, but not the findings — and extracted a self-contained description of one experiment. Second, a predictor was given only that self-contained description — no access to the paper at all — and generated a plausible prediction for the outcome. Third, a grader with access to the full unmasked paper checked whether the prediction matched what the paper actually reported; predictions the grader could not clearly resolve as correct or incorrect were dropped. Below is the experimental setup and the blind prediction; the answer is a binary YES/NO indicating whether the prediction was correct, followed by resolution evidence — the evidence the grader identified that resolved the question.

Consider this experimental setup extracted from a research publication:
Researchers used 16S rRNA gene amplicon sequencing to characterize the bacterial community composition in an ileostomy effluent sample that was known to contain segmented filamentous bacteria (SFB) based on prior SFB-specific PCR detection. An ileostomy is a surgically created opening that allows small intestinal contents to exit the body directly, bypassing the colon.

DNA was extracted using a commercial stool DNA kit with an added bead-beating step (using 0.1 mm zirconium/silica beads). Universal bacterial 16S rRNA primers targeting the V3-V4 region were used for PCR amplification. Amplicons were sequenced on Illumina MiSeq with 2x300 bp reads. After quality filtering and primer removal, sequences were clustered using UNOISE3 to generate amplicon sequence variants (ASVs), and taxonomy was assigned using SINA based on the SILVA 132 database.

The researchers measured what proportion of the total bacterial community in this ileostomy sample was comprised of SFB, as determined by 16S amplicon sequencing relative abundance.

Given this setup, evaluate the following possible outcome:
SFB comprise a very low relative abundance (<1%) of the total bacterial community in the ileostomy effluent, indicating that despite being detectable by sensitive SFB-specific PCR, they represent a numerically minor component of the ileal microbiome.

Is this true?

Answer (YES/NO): YES